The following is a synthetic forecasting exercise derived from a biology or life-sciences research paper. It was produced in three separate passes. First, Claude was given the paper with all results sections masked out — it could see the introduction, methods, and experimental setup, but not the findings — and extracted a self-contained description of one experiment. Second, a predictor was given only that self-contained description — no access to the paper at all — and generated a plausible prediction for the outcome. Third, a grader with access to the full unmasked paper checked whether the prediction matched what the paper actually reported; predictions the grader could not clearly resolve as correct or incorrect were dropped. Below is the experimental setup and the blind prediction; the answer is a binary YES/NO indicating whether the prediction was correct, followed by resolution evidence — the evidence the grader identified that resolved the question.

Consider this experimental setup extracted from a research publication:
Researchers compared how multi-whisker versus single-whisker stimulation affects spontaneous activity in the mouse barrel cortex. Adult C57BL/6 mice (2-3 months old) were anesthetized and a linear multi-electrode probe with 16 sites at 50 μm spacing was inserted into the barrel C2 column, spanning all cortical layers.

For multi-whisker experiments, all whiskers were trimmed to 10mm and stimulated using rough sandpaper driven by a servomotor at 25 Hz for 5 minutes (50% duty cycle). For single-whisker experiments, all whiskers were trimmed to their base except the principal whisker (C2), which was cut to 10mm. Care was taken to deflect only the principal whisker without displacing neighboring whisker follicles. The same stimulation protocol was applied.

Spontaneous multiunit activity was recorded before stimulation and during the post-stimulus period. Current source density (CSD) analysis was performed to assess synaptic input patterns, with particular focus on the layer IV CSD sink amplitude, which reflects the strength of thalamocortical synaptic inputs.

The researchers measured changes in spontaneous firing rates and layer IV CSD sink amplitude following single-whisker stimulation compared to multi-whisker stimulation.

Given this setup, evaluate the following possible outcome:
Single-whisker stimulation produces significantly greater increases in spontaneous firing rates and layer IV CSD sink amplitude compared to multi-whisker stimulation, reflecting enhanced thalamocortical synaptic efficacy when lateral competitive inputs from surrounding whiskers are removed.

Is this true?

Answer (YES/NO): NO